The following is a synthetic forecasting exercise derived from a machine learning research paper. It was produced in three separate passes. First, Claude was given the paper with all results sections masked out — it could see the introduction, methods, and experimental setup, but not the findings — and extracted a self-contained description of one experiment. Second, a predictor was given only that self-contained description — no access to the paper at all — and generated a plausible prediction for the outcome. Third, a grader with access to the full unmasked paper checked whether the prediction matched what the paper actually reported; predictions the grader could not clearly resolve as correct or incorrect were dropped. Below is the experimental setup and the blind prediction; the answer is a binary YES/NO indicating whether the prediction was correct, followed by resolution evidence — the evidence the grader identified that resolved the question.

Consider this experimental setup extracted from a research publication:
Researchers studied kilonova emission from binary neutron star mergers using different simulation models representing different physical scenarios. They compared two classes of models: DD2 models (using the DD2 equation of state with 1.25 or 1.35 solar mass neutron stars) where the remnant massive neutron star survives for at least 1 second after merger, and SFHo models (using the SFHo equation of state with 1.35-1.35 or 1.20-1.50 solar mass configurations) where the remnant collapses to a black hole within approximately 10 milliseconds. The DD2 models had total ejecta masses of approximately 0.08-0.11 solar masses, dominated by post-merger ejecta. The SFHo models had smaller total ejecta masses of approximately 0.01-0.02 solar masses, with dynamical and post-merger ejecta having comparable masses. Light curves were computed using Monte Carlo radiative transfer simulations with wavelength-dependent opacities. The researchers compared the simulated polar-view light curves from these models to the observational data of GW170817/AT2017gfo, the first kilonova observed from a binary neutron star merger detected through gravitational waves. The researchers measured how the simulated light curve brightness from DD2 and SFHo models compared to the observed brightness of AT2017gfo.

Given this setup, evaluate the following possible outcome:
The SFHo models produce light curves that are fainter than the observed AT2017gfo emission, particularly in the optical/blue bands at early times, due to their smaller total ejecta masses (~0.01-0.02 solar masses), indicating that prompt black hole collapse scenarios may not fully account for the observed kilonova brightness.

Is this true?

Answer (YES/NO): YES